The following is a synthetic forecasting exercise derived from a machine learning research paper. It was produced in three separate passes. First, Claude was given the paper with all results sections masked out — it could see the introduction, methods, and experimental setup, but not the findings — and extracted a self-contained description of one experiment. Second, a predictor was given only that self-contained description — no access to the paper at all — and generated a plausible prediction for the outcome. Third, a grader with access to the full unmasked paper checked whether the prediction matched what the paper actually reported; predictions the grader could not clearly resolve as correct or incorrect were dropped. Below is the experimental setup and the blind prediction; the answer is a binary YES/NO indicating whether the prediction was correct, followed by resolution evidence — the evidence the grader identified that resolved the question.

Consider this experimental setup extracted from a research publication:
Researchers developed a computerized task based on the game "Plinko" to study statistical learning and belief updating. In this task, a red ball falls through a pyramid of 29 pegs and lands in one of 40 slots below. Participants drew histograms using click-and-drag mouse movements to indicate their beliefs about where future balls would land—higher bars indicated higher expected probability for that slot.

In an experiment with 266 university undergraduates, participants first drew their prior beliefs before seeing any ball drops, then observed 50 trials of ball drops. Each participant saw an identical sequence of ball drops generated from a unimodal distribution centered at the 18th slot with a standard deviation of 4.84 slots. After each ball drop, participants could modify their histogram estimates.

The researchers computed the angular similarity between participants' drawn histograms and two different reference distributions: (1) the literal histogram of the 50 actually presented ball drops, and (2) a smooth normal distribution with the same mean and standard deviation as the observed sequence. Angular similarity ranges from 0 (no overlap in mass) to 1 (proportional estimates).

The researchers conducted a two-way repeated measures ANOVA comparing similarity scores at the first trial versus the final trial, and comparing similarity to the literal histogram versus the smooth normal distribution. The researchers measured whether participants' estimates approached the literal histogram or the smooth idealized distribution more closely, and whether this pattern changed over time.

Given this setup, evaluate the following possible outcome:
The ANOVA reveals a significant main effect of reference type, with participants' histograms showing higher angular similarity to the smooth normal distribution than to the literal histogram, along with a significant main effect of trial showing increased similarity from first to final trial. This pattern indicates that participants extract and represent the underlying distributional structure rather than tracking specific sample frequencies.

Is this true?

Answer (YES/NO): YES